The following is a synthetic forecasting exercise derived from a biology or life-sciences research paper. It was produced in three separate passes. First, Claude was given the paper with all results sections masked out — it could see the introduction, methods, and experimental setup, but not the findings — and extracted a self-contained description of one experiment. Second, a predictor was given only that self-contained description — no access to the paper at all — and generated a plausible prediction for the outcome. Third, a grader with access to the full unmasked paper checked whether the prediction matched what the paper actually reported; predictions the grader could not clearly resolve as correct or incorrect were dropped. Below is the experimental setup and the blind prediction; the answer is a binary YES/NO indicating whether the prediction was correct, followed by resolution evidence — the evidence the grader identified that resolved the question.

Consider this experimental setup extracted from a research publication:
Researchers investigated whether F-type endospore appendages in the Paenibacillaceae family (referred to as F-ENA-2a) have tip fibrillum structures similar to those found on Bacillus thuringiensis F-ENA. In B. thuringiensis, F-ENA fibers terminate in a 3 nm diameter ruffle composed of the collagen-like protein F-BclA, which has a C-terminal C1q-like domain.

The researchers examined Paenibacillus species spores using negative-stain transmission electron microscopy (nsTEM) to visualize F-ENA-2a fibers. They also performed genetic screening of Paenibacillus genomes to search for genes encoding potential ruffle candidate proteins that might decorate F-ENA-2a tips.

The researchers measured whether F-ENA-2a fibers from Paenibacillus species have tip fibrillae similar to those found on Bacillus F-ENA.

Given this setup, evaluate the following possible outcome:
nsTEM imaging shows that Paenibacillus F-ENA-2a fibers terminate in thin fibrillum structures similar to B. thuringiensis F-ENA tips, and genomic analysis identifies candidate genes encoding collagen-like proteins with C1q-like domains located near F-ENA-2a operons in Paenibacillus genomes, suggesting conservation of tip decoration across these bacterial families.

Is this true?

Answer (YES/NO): NO